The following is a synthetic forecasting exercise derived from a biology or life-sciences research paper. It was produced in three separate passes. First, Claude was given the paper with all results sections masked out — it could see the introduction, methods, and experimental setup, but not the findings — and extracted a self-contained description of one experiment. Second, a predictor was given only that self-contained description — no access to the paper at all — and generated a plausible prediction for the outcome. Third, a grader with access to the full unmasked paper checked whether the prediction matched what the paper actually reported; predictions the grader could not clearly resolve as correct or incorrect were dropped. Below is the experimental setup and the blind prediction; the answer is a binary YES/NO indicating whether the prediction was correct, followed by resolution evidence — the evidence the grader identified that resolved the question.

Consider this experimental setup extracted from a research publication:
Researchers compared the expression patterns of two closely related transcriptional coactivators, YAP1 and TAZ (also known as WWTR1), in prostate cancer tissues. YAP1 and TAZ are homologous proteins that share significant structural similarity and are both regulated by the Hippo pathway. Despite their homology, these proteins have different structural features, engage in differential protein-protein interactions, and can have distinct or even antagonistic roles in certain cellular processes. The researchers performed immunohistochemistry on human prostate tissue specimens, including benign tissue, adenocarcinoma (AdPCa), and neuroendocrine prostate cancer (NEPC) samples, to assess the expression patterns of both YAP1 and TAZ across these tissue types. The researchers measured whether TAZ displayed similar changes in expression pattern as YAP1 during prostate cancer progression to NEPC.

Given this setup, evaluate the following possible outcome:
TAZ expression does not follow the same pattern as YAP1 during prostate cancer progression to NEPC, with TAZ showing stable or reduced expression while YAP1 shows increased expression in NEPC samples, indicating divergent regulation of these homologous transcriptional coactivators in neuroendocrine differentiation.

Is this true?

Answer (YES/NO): NO